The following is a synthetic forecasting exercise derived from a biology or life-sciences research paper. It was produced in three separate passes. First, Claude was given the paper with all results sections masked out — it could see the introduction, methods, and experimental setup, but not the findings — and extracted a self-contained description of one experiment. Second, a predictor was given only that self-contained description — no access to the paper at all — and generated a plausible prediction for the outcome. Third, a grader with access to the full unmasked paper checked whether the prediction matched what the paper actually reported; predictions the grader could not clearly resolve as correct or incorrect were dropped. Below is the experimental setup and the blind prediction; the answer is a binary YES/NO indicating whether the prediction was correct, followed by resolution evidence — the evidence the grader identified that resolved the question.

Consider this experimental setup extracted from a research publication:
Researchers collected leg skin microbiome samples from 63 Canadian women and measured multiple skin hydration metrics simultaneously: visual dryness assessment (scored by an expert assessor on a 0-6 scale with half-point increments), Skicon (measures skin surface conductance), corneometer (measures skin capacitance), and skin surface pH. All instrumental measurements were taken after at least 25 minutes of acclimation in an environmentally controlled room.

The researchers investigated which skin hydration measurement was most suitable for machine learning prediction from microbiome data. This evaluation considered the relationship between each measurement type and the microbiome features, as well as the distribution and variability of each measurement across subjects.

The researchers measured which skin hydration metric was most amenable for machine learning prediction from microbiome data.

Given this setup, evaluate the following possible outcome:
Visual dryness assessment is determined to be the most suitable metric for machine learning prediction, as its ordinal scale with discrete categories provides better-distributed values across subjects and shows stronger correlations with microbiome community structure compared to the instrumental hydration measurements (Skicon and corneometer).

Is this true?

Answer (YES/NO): NO